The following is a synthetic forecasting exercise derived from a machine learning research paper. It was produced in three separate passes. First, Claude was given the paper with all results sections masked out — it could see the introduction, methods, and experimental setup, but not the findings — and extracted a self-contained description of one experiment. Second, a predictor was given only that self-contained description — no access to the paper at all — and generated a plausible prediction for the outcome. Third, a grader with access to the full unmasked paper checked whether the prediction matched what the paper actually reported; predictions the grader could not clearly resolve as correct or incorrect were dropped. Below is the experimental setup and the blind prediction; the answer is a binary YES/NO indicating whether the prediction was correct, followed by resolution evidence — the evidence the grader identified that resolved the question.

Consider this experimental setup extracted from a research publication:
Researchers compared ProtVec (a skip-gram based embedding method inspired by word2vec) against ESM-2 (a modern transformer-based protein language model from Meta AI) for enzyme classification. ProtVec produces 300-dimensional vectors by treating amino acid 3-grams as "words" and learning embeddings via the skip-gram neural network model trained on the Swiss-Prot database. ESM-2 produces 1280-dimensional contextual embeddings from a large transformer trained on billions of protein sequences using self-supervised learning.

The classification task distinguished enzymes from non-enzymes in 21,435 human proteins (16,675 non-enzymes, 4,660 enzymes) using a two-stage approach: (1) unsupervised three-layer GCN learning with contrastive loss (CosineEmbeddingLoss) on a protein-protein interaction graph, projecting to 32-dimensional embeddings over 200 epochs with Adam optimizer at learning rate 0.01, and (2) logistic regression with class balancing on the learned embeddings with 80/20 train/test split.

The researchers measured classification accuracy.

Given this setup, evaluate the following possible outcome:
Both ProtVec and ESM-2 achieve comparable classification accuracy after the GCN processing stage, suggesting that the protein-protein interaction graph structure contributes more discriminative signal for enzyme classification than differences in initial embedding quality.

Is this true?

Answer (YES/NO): NO